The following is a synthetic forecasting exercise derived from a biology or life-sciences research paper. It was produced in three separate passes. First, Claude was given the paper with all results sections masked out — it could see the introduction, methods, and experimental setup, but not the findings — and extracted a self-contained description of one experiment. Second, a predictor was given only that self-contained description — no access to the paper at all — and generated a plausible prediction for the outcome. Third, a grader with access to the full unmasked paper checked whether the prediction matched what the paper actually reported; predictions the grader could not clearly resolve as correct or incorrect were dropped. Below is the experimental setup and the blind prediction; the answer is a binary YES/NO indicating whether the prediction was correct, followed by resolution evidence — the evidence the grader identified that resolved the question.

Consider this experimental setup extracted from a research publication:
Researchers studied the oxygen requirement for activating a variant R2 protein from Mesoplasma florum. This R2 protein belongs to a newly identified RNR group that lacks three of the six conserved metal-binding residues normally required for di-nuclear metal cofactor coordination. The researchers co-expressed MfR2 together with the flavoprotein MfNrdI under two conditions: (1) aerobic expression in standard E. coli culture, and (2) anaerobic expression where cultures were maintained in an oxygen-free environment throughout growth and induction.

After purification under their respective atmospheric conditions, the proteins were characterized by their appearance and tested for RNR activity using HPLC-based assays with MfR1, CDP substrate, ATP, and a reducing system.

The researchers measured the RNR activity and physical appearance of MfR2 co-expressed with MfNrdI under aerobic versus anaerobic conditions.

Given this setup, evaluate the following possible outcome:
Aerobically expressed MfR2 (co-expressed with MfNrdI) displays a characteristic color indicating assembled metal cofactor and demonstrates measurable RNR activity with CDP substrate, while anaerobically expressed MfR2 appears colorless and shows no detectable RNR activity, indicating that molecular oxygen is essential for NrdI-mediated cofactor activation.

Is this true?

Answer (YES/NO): NO